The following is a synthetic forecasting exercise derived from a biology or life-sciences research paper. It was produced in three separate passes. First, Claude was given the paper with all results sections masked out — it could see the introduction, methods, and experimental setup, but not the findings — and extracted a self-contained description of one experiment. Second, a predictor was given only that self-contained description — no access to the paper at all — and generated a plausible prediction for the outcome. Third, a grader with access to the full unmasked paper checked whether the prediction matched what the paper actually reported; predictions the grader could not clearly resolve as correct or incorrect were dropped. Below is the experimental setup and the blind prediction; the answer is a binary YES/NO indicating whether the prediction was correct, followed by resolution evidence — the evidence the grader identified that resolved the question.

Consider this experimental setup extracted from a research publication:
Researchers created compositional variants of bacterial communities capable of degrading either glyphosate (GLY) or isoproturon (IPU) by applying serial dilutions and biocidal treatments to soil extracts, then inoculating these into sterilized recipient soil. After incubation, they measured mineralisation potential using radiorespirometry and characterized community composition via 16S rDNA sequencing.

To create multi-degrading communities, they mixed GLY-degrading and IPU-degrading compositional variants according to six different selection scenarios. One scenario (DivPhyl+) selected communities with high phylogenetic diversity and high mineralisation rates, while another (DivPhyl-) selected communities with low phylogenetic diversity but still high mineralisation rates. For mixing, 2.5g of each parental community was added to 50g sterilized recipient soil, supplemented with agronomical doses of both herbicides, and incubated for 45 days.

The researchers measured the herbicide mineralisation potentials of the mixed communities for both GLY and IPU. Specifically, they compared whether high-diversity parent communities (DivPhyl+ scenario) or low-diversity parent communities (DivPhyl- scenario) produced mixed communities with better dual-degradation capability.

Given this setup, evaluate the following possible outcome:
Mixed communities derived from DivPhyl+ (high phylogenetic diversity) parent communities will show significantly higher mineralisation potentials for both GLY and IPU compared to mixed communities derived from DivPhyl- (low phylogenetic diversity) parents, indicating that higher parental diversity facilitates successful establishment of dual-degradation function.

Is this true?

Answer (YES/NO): NO